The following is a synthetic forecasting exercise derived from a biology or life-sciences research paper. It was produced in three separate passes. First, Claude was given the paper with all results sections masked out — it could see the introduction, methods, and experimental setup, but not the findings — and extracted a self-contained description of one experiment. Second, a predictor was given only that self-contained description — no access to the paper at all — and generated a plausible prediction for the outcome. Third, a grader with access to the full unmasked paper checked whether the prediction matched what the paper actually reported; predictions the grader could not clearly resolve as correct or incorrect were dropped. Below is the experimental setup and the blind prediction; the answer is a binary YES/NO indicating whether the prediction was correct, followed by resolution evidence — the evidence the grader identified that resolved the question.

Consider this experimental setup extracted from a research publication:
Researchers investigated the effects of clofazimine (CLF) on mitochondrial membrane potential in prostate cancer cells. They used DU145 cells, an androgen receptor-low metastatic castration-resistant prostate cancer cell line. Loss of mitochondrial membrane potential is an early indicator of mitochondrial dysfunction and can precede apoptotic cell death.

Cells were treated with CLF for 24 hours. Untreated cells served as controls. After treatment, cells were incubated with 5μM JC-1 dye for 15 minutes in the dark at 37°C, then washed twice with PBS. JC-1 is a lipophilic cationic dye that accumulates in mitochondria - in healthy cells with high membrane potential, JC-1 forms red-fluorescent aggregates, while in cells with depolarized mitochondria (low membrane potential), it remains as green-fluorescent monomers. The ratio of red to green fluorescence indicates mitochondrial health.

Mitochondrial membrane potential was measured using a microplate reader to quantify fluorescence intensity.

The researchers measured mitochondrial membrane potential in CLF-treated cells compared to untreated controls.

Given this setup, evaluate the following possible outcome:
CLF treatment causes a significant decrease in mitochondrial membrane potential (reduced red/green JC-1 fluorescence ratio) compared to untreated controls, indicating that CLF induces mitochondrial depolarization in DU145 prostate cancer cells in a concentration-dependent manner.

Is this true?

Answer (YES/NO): NO